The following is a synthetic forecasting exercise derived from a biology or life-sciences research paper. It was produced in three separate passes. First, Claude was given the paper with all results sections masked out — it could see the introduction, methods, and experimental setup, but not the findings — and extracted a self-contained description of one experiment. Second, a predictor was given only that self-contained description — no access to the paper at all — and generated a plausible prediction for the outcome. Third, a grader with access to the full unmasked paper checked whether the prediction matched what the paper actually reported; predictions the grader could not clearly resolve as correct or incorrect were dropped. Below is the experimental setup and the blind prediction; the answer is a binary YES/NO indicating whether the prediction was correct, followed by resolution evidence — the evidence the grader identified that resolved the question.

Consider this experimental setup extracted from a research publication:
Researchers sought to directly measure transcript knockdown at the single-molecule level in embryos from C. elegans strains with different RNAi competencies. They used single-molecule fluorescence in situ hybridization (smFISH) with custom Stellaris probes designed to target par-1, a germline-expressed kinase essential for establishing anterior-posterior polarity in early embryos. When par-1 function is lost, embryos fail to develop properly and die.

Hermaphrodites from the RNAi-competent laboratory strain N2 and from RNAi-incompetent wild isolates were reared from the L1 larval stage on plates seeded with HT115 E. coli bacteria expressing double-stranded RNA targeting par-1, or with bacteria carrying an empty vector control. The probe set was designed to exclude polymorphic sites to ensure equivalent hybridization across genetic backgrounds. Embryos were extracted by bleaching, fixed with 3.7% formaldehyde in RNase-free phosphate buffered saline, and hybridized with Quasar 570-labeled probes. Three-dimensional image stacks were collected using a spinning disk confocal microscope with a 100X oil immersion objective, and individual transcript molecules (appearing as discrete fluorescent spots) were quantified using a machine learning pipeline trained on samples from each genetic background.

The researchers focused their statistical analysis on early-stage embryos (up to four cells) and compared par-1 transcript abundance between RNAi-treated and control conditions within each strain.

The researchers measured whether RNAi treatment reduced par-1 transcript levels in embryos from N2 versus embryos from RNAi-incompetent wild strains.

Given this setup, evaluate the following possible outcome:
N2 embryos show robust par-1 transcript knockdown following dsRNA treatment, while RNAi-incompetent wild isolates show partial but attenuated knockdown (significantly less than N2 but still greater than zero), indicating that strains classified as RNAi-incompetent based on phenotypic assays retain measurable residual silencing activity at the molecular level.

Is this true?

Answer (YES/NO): NO